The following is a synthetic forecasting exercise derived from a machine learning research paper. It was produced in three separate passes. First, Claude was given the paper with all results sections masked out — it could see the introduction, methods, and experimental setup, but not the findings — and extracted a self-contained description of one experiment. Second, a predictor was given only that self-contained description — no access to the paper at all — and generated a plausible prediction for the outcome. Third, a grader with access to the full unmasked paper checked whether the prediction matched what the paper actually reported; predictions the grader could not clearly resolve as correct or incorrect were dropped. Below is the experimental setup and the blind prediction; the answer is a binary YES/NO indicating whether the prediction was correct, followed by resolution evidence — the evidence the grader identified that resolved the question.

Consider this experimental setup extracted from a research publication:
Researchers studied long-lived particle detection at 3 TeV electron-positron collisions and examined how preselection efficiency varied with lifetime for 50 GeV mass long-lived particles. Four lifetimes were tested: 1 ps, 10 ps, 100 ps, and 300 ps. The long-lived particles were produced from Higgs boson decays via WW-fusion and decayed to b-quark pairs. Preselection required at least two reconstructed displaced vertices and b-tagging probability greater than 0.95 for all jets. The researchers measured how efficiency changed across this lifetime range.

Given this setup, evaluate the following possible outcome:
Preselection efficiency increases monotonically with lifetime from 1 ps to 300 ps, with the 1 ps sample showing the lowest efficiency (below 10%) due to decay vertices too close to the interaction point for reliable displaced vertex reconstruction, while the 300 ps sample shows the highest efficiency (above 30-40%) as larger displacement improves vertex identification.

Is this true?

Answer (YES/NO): NO